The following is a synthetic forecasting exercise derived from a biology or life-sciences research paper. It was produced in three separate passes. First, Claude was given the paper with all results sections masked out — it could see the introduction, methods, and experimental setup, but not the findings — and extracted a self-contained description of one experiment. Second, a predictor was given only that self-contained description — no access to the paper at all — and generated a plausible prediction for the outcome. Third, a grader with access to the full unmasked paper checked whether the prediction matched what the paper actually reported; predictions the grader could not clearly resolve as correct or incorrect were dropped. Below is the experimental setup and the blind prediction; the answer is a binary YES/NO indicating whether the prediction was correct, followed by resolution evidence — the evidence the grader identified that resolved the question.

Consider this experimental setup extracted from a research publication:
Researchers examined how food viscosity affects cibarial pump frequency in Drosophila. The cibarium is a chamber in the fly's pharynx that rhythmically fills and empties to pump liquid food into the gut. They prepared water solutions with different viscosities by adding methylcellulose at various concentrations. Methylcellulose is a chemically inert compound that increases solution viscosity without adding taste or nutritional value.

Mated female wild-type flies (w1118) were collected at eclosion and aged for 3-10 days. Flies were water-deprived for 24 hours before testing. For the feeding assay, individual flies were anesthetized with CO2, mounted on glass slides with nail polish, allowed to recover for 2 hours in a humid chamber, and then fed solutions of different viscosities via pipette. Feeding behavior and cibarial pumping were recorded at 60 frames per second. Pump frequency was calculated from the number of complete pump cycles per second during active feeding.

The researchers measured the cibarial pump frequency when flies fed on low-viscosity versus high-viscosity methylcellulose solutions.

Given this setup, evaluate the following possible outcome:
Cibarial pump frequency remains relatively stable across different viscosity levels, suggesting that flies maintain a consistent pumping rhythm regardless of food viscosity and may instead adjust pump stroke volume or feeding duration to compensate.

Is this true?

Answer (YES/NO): NO